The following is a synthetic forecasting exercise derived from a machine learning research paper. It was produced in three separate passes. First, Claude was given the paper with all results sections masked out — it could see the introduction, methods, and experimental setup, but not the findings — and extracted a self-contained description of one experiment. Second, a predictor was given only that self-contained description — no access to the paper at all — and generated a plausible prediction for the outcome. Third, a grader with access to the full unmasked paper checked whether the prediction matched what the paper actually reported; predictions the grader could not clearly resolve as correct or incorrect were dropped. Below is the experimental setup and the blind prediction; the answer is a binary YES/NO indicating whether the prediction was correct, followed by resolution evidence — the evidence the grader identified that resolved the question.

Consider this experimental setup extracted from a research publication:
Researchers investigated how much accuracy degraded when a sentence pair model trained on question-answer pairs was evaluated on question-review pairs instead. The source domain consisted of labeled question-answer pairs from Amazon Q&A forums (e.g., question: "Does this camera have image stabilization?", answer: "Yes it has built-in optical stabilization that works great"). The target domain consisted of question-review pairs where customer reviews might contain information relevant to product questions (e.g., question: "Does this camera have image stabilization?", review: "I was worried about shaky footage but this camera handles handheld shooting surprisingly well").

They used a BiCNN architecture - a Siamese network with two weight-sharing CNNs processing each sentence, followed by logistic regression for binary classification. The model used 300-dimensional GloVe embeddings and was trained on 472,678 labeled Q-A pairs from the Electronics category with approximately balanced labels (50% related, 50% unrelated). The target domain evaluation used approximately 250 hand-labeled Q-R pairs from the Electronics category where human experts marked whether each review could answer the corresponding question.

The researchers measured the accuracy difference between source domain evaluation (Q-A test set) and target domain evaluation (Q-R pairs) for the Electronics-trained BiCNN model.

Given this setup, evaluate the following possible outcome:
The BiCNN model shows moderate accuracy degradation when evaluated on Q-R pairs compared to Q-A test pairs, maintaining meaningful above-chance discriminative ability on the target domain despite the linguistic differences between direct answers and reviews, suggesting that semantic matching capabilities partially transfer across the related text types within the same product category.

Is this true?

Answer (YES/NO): NO